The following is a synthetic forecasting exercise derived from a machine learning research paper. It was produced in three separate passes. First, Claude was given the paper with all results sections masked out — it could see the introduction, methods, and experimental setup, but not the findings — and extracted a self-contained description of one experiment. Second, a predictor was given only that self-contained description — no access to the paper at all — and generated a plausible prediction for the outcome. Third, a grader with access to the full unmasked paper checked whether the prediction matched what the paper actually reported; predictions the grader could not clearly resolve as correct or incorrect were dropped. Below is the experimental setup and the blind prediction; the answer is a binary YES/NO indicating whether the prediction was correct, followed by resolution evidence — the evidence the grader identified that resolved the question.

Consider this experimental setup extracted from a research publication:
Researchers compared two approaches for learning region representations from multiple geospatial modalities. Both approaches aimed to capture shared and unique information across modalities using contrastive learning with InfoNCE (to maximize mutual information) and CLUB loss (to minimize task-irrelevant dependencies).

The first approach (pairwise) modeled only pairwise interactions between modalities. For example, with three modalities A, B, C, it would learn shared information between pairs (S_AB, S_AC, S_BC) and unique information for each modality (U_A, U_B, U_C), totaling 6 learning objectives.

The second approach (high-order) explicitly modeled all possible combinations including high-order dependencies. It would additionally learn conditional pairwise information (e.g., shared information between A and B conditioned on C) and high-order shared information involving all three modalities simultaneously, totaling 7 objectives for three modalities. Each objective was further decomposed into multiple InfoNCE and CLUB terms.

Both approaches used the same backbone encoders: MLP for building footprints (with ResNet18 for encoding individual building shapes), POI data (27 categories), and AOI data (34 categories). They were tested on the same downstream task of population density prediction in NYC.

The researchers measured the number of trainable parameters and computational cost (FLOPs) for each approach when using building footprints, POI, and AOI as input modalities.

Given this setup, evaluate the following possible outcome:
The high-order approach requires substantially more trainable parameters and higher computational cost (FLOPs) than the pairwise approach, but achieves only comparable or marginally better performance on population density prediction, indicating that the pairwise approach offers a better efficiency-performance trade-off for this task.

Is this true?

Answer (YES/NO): NO